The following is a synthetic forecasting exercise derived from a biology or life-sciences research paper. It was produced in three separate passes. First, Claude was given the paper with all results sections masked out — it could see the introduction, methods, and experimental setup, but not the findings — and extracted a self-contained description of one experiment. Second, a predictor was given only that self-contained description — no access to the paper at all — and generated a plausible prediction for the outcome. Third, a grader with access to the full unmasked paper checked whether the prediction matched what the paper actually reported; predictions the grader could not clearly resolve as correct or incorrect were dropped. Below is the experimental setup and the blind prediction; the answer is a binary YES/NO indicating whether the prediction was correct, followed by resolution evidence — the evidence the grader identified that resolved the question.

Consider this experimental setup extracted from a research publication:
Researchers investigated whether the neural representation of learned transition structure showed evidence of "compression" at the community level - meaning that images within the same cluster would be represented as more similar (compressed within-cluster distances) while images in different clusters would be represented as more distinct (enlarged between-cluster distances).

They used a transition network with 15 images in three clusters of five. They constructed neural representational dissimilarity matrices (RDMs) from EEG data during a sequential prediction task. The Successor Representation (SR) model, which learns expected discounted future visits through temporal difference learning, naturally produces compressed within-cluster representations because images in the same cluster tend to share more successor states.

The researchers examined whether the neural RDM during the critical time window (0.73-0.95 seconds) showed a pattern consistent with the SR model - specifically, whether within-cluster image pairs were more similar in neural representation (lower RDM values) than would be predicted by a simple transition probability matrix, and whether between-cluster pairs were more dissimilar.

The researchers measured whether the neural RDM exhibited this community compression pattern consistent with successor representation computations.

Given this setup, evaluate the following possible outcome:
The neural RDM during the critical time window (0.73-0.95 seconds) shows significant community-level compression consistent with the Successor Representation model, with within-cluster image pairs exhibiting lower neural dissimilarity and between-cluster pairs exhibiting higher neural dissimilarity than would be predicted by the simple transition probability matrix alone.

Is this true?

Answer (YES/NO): YES